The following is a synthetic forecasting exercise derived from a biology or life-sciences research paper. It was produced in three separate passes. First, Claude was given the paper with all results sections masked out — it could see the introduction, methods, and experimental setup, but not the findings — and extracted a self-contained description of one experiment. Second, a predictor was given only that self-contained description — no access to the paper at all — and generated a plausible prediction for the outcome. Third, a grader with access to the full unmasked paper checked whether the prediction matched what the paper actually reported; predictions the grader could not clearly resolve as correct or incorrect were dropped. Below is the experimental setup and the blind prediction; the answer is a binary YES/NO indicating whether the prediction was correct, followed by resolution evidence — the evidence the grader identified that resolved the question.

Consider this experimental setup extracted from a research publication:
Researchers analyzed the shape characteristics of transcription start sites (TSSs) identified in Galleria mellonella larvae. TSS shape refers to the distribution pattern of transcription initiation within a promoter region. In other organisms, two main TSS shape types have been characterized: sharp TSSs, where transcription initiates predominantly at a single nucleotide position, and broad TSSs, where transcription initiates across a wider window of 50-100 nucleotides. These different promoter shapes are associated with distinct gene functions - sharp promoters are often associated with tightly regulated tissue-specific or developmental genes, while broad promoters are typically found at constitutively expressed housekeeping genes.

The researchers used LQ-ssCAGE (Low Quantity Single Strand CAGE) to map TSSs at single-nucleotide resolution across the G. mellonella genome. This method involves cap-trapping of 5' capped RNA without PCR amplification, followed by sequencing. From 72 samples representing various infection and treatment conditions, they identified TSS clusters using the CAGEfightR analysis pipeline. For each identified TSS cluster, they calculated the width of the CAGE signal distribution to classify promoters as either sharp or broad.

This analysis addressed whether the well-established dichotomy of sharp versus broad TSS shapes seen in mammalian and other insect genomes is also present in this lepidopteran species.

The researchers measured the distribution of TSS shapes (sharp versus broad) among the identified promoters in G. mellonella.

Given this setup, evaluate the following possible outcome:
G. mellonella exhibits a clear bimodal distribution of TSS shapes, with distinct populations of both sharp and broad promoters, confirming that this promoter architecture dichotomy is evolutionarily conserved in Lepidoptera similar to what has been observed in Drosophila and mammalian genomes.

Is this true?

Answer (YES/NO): YES